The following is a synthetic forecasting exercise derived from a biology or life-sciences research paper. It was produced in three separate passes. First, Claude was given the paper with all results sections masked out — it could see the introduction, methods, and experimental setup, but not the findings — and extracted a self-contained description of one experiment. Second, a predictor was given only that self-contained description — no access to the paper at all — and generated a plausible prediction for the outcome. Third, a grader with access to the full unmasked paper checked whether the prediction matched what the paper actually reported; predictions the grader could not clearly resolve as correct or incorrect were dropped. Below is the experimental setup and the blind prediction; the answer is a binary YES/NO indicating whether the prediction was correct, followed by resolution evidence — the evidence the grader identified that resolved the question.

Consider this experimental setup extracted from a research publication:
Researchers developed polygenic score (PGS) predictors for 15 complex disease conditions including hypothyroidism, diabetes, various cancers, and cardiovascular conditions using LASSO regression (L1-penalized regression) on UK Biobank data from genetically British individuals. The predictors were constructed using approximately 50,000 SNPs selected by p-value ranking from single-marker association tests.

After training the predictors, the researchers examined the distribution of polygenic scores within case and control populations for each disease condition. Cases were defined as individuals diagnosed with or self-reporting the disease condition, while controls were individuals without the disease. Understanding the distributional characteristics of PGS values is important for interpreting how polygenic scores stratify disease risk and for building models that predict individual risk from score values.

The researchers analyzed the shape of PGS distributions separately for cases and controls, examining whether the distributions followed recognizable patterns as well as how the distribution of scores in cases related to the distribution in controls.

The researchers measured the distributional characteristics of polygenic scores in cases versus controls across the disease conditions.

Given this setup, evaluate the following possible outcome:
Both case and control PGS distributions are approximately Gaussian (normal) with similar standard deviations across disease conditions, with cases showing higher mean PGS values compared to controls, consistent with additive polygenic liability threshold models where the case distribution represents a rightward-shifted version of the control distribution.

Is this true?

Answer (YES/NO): YES